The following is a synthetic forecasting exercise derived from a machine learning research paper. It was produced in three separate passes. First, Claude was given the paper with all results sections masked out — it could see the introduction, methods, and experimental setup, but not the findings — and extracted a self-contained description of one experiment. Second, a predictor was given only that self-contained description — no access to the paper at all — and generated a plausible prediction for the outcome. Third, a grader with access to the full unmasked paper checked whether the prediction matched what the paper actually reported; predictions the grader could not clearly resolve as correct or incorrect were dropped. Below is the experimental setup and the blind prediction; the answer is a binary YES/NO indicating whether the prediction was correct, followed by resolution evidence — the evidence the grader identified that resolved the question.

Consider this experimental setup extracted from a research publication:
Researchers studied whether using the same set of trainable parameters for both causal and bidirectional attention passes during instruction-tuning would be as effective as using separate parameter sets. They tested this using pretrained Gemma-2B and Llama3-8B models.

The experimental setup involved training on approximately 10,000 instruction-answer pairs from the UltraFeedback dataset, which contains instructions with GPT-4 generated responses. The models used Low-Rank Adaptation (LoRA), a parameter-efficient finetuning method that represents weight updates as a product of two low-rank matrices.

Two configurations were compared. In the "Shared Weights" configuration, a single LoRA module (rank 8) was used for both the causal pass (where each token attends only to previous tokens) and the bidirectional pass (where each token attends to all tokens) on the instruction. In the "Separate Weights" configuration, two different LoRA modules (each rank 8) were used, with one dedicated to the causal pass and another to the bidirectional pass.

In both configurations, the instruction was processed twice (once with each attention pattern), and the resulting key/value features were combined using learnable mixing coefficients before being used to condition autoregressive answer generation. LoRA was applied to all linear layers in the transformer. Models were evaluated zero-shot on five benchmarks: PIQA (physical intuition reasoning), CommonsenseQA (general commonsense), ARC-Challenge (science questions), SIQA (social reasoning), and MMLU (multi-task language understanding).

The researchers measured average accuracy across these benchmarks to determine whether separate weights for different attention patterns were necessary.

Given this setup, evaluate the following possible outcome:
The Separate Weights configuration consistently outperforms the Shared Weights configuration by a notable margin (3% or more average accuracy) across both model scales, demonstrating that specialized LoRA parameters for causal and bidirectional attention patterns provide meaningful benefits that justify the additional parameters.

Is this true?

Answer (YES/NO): NO